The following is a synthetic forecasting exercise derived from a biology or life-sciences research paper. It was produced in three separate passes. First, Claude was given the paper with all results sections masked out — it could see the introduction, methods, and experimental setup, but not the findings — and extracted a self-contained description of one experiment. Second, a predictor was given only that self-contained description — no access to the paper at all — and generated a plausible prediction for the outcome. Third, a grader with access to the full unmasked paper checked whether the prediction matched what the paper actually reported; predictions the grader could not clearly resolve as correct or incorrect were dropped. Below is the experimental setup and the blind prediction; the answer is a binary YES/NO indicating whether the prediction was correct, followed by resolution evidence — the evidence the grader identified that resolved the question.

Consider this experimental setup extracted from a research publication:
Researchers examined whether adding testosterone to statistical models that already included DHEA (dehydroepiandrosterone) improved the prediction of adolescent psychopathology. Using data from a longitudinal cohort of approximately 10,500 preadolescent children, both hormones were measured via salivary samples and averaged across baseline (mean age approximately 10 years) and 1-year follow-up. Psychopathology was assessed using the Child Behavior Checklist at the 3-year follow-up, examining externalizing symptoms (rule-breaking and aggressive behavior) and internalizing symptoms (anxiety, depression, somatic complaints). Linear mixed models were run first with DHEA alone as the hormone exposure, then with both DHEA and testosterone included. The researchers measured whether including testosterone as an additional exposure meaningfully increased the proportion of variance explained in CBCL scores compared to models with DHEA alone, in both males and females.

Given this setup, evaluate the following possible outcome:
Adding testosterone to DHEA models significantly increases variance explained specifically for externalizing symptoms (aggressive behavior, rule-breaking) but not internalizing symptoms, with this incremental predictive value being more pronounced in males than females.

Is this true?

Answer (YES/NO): NO